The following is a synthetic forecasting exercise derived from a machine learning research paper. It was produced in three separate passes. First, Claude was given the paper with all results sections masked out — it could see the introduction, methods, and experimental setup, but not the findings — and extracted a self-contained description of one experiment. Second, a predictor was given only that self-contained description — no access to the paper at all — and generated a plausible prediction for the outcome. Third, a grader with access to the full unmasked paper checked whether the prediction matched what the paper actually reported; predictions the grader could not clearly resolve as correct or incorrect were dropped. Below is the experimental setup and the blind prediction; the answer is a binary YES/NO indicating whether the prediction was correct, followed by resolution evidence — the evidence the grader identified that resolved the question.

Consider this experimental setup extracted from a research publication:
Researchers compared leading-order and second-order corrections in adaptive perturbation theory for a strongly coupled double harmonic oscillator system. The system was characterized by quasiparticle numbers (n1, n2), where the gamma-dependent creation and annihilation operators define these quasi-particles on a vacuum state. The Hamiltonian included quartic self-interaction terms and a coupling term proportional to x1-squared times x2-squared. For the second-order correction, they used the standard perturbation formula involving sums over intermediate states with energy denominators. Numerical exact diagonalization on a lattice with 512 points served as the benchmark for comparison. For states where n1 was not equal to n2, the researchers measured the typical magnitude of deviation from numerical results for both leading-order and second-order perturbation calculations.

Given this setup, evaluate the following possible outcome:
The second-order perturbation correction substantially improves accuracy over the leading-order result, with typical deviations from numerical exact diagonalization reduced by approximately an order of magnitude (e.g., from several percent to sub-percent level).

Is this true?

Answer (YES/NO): YES